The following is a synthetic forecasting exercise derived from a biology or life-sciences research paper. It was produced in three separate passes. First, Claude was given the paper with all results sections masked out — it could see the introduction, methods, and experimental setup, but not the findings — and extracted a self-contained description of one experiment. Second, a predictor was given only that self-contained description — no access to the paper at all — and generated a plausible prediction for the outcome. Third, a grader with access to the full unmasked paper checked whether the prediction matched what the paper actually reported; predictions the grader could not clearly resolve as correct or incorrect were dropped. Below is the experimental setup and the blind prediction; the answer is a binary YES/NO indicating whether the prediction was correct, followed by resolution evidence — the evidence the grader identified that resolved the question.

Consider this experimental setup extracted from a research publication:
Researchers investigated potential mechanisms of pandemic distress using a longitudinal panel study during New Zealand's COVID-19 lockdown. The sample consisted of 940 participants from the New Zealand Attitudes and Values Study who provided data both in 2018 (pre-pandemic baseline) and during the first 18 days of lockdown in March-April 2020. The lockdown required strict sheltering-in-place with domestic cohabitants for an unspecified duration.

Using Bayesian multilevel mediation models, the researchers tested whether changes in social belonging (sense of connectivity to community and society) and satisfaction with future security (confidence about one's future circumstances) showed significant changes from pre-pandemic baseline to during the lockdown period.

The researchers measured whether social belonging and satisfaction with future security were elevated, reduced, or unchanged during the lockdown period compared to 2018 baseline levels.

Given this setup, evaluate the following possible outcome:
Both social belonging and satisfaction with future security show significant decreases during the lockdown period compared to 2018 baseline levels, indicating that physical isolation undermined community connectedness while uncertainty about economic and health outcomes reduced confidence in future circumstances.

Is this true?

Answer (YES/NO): NO